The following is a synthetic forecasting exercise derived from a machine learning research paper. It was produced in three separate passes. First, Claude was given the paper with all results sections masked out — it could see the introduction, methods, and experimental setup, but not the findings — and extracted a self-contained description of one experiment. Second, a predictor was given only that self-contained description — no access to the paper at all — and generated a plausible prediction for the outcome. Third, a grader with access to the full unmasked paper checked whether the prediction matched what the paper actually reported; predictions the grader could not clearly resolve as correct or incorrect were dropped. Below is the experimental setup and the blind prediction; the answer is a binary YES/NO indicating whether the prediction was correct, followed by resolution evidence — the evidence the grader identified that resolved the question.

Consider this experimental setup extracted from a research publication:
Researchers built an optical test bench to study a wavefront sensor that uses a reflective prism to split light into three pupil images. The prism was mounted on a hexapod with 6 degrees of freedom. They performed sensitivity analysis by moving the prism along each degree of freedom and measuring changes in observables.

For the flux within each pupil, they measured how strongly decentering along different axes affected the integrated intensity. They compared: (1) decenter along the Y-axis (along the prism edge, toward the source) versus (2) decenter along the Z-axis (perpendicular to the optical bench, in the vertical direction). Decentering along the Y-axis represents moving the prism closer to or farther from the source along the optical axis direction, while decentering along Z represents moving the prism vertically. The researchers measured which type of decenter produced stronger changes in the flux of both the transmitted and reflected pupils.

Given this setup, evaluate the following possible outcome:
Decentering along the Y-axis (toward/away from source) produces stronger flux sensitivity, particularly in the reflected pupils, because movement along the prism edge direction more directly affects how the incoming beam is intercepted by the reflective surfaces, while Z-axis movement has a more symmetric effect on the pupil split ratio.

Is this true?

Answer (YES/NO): NO